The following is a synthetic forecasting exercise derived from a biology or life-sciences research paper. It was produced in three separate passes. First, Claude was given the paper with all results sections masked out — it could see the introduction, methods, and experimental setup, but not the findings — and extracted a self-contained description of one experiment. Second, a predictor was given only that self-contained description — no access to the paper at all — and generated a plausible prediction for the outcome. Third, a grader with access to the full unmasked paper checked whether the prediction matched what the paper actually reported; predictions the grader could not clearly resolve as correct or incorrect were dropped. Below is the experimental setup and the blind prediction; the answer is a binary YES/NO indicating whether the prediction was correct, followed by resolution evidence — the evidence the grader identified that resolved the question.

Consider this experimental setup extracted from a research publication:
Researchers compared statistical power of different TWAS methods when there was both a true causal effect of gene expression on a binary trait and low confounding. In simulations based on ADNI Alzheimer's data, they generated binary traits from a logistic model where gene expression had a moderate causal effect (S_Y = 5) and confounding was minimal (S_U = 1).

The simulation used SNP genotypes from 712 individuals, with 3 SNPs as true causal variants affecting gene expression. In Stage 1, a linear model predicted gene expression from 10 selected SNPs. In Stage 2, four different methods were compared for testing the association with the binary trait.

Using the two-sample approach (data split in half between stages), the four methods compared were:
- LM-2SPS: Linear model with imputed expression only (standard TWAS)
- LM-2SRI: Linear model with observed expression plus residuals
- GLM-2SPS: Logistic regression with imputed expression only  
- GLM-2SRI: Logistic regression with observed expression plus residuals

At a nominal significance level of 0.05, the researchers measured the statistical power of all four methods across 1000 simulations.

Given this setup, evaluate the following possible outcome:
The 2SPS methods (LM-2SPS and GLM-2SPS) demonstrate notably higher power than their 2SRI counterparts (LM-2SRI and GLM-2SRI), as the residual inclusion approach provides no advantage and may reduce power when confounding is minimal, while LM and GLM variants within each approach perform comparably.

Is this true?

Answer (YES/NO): NO